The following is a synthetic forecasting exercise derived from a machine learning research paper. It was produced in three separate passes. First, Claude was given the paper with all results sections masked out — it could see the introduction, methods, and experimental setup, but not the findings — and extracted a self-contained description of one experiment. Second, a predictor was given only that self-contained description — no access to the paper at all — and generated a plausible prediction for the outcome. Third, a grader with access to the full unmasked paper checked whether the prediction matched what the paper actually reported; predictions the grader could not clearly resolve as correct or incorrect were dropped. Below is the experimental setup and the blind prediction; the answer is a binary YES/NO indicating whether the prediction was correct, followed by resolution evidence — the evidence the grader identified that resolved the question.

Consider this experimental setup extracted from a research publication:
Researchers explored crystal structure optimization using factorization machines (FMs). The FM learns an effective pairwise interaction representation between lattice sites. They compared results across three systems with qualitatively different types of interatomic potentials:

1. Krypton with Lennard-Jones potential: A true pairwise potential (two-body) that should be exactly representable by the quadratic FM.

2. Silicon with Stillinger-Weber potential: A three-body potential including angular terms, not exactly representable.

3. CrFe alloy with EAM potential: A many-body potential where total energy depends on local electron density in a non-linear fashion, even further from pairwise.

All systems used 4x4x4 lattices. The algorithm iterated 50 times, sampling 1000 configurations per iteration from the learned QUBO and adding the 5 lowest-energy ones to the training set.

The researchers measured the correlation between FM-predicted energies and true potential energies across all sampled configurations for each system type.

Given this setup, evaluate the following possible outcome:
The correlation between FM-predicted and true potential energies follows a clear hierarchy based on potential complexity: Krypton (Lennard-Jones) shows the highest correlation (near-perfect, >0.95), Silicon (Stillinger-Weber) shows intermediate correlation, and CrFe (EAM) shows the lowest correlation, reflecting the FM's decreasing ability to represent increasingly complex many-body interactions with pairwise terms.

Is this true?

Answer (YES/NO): NO